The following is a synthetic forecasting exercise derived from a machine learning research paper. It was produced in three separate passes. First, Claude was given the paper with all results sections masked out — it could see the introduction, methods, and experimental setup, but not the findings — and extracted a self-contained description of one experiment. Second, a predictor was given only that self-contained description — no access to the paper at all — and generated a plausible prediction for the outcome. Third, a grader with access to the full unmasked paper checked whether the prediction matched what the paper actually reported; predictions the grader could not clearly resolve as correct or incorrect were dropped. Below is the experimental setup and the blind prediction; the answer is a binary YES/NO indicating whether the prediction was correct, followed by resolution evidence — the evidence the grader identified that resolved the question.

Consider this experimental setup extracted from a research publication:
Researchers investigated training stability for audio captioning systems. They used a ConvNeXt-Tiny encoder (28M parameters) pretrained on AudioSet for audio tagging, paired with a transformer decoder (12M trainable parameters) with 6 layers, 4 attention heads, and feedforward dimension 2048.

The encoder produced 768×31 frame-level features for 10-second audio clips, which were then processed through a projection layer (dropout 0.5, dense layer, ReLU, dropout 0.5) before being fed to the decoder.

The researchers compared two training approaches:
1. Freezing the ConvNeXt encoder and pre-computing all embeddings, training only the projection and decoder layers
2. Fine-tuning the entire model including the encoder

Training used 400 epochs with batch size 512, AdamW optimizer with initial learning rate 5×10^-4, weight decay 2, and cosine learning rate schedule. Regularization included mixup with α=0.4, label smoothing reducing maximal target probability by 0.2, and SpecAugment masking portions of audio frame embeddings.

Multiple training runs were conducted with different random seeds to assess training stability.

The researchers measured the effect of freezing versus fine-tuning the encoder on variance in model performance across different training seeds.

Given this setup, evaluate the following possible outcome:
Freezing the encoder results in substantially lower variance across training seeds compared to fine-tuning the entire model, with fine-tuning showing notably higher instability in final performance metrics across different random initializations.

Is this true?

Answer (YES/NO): YES